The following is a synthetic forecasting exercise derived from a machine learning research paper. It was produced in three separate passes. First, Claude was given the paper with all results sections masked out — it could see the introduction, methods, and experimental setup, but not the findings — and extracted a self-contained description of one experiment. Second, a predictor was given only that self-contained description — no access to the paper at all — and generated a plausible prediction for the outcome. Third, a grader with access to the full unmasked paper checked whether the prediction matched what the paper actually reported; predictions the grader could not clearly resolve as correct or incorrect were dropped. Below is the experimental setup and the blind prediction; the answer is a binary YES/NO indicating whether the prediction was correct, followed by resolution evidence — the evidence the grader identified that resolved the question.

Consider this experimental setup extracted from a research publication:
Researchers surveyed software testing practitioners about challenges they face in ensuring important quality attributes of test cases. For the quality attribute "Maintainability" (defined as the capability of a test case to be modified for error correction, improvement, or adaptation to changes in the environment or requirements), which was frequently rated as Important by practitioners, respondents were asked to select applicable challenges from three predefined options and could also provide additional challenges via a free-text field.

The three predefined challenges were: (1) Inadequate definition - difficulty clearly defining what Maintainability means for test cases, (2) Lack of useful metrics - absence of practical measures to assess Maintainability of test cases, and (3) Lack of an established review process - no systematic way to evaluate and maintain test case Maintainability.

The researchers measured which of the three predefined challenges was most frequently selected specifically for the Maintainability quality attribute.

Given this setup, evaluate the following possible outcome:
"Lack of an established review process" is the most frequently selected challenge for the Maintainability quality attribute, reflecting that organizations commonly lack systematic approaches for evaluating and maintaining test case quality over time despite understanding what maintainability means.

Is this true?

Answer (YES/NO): NO